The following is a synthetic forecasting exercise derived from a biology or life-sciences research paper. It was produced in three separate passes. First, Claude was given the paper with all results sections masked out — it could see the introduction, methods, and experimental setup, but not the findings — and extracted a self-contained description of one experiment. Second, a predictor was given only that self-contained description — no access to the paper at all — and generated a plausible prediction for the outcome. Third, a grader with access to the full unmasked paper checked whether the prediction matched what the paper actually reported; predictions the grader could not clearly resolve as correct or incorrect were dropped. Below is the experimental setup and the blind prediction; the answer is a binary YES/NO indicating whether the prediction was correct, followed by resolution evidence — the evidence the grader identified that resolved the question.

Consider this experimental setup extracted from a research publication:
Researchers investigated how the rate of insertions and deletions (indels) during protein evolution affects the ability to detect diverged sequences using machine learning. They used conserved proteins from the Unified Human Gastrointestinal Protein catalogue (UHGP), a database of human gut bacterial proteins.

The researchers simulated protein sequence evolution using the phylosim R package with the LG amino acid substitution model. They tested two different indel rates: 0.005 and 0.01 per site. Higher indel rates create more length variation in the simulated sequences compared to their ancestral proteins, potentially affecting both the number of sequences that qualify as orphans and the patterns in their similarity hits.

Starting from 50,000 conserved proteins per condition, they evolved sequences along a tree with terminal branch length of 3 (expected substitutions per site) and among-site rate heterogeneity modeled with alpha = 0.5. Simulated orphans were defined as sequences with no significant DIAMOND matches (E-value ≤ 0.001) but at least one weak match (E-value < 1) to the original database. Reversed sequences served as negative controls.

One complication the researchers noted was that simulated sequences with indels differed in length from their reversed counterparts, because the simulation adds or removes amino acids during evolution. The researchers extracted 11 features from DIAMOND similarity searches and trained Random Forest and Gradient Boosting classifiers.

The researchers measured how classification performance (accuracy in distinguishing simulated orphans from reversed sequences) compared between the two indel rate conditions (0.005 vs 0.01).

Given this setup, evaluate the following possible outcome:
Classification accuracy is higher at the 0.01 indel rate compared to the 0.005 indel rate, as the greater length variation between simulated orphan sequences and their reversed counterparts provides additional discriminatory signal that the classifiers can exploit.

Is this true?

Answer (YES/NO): NO